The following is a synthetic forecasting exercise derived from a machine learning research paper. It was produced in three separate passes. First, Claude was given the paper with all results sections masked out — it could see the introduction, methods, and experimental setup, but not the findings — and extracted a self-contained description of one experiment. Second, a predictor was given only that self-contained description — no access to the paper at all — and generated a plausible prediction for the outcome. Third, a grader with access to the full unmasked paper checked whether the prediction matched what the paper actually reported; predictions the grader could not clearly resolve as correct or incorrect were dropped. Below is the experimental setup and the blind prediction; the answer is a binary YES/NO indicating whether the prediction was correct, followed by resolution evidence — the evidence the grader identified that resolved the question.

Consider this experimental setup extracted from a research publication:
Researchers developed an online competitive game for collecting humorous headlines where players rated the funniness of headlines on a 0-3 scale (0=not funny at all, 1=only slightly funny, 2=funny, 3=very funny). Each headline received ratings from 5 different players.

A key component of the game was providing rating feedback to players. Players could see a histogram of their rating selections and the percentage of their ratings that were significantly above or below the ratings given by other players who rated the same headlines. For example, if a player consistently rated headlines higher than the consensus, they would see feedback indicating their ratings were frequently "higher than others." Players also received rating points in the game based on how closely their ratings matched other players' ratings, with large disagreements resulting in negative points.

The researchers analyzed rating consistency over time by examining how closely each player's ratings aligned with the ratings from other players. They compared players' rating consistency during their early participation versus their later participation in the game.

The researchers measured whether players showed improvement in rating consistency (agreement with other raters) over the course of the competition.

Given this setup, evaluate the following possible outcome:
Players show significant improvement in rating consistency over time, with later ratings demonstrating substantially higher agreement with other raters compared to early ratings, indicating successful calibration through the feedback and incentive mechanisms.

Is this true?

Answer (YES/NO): YES